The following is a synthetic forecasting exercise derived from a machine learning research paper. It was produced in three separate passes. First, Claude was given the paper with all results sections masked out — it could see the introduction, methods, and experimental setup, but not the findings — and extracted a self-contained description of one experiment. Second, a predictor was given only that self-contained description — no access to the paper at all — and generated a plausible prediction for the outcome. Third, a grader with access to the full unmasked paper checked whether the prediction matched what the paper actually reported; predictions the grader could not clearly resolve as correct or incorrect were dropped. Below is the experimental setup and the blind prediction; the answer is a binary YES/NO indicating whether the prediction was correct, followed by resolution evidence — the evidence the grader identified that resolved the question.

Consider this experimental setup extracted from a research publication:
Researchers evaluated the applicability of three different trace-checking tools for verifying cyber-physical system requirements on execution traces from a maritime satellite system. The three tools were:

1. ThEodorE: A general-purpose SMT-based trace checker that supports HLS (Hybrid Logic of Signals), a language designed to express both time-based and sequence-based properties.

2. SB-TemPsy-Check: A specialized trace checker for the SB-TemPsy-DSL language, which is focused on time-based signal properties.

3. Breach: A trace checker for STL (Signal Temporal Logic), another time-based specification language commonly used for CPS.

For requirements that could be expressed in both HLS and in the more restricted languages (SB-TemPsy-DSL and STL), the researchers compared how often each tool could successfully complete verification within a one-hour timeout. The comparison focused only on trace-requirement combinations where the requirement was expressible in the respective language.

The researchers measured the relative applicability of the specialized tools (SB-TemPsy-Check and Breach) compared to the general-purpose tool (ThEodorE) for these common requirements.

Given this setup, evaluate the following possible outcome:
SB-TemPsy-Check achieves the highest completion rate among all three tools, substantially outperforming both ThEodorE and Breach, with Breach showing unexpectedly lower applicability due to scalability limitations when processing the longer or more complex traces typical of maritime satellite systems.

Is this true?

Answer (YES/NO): NO